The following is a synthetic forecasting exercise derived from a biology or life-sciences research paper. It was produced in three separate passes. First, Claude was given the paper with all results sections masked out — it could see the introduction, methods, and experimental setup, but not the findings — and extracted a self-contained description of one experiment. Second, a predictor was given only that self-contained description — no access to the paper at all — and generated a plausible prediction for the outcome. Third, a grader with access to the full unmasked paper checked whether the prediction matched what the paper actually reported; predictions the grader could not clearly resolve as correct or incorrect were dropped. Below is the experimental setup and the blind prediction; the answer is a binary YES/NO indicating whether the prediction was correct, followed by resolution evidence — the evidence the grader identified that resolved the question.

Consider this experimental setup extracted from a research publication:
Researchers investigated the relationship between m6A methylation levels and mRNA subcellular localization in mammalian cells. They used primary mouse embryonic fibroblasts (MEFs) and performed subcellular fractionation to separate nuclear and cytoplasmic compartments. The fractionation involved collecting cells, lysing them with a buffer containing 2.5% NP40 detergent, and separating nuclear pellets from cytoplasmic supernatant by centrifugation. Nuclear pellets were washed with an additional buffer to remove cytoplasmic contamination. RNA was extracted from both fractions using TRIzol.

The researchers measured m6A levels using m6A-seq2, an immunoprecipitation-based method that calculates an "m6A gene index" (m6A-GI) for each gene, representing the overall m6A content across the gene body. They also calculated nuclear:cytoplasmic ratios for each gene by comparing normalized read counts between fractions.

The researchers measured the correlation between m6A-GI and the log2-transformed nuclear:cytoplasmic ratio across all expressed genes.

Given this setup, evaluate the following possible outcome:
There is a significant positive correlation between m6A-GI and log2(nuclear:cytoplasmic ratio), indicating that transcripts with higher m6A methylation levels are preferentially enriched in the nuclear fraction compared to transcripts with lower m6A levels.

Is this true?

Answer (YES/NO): YES